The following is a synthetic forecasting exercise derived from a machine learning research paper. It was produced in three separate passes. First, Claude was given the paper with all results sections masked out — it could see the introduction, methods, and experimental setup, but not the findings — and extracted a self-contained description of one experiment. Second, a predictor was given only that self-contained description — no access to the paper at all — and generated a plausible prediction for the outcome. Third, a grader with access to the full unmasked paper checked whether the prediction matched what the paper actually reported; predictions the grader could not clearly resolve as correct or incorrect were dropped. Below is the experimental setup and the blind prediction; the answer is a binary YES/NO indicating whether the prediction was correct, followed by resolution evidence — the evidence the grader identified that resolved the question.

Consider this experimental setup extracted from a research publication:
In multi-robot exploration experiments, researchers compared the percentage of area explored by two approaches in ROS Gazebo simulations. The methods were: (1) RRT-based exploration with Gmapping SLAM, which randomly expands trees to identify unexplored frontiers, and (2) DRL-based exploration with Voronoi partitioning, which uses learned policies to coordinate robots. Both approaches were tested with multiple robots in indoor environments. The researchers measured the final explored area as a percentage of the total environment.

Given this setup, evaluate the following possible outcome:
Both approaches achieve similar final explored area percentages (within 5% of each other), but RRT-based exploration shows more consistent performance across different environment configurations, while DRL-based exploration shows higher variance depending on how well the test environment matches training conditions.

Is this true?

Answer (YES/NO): YES